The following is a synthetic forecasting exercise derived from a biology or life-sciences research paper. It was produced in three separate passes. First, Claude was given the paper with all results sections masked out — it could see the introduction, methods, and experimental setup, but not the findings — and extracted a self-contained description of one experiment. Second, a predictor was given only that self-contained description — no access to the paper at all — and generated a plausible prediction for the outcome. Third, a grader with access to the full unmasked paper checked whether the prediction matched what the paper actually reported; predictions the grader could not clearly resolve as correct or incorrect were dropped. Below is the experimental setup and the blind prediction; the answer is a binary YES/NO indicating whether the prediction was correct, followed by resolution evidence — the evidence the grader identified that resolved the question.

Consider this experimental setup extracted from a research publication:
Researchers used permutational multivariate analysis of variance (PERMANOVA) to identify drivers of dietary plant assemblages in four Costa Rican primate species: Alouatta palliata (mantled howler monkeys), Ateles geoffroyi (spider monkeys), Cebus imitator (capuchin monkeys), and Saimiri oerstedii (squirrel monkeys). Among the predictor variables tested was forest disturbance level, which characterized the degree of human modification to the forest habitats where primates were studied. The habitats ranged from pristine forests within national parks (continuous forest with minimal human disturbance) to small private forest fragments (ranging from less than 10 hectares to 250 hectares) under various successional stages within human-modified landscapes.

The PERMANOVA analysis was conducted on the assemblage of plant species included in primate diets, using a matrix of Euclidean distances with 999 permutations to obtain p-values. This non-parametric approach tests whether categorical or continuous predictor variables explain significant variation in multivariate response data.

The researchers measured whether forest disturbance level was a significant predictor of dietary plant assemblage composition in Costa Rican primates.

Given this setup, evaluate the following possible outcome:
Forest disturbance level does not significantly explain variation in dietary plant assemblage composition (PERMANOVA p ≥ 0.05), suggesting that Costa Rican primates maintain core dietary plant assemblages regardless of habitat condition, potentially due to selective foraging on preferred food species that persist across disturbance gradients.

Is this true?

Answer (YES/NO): YES